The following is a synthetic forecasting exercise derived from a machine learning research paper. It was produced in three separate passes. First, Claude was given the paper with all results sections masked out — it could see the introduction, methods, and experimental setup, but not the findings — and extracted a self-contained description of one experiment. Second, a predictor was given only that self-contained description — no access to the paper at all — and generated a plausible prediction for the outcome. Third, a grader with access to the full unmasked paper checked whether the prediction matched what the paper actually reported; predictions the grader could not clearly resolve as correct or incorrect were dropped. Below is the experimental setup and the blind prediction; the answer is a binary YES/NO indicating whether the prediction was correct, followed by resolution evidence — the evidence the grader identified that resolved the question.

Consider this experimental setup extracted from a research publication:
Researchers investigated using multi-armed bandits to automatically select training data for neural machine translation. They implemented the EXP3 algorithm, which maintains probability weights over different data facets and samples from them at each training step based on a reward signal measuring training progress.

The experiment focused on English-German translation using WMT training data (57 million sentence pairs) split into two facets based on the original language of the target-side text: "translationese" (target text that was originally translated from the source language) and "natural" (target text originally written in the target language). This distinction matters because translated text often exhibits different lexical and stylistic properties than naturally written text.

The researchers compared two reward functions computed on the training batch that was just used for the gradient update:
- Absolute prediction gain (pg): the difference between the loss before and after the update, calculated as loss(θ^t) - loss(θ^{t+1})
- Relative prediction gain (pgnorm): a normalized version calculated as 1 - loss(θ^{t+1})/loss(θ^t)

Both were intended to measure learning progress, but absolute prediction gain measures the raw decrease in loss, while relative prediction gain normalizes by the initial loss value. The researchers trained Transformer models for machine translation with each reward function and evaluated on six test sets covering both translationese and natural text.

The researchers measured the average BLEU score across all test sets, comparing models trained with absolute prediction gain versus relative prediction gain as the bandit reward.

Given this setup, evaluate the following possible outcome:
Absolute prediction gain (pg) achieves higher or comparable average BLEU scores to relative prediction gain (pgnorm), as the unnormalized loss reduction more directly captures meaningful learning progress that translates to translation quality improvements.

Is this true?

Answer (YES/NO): YES